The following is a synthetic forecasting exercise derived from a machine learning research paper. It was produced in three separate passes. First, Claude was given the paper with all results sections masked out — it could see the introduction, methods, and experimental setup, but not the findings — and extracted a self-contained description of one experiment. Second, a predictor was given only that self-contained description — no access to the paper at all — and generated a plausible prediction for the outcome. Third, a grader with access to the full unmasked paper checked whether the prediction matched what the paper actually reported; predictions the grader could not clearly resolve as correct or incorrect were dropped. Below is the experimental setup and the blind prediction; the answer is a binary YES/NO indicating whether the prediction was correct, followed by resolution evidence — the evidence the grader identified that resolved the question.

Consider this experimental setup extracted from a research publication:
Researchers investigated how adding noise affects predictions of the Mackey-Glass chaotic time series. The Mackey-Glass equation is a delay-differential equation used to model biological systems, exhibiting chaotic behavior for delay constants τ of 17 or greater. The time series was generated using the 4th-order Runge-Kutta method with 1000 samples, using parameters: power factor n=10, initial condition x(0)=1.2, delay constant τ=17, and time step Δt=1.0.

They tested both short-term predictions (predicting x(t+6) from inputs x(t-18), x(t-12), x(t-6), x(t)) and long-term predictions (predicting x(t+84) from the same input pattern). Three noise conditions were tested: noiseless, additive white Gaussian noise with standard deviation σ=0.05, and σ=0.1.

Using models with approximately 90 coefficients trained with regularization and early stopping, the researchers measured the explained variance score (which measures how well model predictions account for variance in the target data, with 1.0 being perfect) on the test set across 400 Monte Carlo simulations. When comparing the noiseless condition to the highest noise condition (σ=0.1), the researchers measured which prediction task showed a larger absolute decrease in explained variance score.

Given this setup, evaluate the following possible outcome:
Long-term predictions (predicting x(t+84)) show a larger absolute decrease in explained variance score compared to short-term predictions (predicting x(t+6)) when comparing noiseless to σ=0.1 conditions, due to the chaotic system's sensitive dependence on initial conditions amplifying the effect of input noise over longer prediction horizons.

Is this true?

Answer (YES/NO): NO